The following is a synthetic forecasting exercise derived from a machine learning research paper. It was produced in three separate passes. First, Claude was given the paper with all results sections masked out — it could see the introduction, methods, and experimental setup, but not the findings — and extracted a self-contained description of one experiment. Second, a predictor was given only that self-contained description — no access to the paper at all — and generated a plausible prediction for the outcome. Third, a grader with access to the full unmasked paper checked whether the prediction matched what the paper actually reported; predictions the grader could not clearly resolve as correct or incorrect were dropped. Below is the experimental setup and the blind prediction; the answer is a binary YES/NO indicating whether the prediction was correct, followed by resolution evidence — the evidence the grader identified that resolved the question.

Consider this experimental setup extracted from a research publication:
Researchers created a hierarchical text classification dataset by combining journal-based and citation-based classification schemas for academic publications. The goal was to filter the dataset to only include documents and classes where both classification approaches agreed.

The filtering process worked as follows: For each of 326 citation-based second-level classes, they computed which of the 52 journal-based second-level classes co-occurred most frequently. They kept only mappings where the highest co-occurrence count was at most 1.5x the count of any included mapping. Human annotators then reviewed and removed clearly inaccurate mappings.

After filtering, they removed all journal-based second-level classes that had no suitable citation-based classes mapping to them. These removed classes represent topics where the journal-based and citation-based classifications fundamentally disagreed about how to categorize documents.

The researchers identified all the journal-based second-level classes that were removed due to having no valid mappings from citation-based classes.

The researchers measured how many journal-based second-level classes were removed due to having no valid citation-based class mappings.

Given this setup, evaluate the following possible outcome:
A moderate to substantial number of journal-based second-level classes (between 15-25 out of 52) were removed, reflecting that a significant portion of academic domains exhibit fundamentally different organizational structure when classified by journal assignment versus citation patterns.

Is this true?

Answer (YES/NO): NO